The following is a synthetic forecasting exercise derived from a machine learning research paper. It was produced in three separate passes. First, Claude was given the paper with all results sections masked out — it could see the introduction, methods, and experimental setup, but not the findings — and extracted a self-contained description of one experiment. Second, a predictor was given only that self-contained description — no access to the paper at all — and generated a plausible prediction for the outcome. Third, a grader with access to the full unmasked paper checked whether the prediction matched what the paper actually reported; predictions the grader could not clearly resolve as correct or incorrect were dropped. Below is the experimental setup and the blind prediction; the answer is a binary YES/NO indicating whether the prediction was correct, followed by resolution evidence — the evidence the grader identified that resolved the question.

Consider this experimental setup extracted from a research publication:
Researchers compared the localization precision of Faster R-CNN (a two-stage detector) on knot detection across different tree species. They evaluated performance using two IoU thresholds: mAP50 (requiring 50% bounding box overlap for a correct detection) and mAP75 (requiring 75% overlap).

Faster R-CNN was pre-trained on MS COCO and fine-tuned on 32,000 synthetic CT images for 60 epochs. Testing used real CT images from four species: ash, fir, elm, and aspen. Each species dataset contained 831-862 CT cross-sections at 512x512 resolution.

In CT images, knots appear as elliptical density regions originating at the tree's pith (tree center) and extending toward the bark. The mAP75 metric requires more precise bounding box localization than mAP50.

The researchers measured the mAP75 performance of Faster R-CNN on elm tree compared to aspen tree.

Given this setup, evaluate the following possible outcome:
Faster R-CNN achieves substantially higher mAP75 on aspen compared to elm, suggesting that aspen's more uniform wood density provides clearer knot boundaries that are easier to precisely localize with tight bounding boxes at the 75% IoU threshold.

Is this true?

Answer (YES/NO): NO